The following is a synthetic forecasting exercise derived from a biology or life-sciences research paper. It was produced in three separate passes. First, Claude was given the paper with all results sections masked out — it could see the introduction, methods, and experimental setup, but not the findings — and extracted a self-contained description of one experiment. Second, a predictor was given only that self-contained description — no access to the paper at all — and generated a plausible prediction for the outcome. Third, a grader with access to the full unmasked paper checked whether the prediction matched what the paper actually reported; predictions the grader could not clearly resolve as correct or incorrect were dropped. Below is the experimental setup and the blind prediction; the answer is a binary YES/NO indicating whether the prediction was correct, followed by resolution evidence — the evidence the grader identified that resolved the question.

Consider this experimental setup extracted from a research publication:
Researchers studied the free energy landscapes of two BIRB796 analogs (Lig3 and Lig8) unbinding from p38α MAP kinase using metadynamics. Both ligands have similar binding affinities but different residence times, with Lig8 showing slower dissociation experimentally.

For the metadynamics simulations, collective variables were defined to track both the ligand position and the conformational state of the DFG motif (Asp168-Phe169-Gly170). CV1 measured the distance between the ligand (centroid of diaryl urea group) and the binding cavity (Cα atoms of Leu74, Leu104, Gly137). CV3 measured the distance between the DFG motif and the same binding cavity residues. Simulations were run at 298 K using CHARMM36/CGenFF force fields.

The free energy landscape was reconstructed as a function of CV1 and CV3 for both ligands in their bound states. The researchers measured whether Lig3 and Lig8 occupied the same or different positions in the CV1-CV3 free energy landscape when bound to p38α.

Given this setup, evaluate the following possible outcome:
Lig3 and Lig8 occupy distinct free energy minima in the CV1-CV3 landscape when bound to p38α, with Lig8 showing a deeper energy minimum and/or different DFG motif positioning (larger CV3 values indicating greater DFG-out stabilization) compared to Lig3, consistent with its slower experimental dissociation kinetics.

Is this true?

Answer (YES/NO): YES